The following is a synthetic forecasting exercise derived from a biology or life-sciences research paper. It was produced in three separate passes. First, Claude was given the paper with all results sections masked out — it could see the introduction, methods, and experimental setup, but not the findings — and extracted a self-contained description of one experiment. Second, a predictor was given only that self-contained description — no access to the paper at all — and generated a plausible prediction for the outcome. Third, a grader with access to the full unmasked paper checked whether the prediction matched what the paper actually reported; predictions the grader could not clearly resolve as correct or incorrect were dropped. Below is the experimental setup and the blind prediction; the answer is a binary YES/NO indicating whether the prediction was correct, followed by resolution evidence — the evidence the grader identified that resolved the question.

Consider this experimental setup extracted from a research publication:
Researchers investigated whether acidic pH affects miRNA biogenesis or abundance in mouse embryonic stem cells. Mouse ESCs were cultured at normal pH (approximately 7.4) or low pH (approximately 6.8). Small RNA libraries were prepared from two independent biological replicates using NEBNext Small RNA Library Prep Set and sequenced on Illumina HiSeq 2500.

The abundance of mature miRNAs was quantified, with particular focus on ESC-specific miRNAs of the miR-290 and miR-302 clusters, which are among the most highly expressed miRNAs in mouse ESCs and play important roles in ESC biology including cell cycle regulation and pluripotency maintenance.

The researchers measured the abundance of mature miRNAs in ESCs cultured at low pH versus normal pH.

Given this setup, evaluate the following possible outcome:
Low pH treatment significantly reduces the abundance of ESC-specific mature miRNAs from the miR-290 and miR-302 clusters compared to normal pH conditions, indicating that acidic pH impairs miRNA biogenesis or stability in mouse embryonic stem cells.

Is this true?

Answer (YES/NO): NO